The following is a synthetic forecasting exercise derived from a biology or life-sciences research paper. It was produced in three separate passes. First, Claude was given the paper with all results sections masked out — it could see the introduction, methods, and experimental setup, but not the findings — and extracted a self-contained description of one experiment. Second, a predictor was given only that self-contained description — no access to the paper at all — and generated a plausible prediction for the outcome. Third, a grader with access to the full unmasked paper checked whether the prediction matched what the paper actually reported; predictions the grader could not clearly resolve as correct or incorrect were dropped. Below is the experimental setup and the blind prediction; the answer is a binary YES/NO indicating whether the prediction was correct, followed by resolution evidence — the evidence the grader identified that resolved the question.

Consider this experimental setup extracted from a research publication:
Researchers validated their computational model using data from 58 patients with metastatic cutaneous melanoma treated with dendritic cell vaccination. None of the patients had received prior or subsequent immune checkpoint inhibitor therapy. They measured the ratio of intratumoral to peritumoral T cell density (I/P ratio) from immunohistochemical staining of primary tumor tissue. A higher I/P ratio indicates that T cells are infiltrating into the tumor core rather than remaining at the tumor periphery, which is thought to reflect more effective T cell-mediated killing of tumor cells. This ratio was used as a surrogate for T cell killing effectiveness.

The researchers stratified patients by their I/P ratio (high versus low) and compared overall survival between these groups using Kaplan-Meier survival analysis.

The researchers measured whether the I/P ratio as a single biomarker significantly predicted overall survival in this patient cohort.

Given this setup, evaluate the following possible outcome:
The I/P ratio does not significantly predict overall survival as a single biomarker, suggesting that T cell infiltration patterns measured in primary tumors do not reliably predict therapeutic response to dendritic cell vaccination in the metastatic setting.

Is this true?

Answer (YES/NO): NO